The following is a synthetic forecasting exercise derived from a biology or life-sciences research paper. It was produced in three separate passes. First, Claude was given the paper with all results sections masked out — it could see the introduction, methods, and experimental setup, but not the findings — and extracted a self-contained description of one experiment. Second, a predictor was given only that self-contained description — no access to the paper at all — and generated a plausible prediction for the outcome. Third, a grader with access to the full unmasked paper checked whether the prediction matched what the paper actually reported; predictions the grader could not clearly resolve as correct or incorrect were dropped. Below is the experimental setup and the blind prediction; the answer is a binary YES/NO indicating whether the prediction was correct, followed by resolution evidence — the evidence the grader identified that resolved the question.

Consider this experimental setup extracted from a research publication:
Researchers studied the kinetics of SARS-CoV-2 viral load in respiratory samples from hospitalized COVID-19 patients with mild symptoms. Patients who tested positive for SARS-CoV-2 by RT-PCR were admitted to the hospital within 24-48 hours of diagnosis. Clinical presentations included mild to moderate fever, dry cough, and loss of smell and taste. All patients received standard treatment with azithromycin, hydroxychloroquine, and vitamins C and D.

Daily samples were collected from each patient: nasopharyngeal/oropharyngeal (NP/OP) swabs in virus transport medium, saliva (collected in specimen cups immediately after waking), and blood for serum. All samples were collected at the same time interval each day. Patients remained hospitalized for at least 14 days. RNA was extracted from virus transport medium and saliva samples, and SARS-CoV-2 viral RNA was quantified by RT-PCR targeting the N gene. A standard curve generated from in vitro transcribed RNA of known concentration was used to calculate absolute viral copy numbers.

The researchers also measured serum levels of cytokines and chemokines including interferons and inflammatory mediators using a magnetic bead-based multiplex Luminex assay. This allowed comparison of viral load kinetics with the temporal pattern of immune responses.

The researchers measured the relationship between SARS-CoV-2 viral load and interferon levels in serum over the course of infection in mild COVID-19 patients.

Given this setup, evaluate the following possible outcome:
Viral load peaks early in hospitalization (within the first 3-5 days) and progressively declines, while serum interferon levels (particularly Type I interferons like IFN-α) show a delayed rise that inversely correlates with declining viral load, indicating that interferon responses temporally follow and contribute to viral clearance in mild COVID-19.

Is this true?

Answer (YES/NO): YES